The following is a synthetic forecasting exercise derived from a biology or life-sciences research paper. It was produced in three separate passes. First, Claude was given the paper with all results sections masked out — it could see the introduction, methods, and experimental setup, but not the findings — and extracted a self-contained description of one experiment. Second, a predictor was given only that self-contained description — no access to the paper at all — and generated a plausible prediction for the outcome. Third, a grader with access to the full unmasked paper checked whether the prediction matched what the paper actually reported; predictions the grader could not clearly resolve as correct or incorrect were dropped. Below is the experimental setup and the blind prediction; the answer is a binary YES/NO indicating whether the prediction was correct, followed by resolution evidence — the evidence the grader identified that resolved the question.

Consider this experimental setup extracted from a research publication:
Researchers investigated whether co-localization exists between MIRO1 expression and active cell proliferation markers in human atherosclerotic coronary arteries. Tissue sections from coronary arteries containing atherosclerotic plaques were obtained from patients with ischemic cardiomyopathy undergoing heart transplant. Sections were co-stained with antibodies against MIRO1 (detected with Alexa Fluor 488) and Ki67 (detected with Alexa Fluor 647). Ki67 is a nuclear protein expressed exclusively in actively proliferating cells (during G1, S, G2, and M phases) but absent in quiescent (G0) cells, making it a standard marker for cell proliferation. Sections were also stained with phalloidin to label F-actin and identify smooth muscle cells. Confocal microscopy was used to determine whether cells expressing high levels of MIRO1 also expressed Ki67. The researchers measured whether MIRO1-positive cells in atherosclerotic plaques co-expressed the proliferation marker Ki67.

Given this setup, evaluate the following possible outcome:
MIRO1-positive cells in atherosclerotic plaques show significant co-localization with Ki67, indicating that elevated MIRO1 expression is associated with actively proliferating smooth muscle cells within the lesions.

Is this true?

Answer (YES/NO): YES